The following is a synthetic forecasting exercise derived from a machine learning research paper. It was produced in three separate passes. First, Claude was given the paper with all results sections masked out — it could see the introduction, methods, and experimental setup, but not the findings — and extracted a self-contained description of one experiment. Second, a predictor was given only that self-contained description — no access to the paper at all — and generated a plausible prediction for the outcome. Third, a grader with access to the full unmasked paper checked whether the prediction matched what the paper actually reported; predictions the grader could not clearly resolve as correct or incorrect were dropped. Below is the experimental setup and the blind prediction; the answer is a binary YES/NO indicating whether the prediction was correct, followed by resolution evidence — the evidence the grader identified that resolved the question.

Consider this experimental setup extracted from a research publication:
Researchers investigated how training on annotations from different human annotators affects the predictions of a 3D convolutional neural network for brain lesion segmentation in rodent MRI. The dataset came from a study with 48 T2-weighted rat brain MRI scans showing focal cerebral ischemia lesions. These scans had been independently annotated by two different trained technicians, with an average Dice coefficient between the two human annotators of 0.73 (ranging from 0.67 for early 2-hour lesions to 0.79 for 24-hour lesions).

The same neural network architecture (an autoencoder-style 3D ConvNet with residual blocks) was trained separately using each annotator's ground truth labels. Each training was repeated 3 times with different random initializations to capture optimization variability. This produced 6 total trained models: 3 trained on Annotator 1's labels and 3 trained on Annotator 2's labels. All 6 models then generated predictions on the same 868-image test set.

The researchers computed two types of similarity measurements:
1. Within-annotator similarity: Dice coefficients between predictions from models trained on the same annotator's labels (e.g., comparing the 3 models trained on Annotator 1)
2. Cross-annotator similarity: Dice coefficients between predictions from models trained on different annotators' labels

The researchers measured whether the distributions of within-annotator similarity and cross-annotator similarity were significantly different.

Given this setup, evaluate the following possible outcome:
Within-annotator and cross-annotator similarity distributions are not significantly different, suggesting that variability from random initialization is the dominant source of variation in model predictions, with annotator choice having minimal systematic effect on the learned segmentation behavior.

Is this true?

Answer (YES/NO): NO